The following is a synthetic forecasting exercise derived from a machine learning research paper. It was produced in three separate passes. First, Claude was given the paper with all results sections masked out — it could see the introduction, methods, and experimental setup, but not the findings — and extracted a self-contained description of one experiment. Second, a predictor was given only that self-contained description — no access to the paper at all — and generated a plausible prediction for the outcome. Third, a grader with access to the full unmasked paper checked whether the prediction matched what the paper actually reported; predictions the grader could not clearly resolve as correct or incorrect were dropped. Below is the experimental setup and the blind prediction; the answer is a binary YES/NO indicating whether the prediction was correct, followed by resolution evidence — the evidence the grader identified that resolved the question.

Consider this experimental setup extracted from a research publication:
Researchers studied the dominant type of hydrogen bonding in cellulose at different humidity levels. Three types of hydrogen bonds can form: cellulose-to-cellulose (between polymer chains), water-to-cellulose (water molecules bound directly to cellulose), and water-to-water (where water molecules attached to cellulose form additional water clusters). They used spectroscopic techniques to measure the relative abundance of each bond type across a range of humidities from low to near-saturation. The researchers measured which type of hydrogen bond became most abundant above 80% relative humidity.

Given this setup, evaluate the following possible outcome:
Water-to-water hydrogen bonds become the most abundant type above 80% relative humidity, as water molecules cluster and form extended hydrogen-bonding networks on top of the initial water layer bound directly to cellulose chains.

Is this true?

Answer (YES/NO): YES